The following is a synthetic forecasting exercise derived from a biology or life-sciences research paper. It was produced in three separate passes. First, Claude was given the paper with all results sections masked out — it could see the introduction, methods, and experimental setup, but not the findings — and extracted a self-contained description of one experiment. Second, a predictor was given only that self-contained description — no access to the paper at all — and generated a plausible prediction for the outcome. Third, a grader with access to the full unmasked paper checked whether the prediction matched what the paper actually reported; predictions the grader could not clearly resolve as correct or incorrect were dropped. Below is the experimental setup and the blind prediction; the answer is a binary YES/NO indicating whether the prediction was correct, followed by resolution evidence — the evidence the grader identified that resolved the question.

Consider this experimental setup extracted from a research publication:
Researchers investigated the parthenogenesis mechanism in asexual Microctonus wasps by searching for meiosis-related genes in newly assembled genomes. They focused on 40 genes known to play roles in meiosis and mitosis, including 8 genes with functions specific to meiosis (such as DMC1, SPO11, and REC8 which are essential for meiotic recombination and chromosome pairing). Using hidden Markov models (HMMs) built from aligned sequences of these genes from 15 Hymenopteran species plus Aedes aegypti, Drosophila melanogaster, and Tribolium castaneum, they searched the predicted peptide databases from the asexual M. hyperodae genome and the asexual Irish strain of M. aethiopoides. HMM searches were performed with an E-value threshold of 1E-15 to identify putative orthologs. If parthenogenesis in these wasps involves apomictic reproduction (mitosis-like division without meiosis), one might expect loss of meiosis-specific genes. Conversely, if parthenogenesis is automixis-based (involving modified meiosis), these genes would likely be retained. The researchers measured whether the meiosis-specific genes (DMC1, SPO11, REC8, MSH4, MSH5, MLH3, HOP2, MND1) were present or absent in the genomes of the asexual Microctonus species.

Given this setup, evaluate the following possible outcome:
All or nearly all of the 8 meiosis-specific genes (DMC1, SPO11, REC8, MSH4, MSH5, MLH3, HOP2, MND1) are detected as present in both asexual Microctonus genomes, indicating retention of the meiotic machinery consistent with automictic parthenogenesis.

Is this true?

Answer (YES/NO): YES